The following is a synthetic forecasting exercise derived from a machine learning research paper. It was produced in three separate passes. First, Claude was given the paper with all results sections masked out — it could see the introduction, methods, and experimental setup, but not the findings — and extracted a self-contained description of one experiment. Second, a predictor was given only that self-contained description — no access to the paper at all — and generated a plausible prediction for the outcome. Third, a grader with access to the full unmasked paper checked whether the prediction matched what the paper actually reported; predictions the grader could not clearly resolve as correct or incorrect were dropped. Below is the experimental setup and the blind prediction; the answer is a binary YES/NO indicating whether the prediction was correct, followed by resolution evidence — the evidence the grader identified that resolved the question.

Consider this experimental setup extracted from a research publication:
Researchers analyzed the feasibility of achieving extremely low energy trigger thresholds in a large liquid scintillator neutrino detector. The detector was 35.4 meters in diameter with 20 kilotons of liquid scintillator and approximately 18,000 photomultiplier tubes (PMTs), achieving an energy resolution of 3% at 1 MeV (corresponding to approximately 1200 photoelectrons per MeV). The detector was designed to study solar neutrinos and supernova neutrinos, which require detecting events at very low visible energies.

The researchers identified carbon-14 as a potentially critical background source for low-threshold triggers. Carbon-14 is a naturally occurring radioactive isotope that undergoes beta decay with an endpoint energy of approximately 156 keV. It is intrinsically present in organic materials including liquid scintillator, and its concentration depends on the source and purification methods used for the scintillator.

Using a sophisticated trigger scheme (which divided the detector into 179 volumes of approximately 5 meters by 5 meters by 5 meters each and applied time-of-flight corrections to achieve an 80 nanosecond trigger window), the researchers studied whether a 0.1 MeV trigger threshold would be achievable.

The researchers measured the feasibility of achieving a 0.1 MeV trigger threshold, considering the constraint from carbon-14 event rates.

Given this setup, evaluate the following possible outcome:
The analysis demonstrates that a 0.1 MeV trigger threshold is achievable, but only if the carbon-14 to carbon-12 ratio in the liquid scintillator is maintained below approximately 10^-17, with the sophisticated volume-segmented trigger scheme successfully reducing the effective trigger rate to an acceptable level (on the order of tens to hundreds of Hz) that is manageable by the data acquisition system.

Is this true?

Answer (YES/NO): NO